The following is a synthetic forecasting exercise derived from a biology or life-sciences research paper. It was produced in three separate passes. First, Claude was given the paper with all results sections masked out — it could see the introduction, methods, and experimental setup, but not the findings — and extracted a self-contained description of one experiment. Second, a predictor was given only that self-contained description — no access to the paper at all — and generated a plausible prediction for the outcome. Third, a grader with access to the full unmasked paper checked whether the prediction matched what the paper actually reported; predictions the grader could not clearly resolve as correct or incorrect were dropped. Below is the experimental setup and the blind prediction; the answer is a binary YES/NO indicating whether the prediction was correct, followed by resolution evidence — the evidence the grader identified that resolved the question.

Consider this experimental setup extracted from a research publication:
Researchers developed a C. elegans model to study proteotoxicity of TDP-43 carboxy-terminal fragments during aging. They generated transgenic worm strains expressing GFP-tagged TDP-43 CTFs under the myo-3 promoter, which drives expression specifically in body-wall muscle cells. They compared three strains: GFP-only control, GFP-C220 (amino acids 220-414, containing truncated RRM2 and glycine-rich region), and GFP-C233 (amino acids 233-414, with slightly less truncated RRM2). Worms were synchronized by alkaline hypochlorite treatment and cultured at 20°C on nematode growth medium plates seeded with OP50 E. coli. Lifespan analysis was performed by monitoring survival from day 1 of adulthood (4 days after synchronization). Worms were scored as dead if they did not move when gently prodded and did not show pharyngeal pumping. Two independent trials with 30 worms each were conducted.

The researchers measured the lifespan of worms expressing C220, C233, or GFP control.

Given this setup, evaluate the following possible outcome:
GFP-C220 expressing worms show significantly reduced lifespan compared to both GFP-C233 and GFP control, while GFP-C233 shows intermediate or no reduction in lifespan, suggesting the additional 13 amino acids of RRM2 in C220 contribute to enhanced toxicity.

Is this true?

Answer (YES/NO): NO